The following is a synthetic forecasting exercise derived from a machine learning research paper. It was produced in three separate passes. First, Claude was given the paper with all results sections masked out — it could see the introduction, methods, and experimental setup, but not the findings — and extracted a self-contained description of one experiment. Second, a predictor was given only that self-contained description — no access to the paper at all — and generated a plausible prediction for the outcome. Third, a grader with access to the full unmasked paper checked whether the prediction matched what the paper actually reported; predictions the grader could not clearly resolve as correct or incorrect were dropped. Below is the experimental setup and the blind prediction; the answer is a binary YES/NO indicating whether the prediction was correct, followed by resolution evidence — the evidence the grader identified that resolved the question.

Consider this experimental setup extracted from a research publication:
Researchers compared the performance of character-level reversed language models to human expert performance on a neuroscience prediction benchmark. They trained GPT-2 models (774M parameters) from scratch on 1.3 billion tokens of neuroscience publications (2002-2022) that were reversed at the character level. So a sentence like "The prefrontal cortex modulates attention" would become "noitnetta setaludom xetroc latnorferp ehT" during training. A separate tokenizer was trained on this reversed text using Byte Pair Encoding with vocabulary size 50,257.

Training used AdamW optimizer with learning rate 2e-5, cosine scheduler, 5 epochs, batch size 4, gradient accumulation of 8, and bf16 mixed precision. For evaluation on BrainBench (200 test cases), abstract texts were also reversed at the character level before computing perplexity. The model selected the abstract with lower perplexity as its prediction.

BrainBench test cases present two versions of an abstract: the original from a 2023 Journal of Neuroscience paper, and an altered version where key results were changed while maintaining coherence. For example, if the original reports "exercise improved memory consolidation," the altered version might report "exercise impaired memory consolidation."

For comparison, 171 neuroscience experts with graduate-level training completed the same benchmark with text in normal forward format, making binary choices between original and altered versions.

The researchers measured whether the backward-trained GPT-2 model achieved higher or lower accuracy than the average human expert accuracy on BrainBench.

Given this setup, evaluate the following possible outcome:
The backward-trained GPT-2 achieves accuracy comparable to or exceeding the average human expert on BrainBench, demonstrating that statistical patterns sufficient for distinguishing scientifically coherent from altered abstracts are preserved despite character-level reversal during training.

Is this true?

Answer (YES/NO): YES